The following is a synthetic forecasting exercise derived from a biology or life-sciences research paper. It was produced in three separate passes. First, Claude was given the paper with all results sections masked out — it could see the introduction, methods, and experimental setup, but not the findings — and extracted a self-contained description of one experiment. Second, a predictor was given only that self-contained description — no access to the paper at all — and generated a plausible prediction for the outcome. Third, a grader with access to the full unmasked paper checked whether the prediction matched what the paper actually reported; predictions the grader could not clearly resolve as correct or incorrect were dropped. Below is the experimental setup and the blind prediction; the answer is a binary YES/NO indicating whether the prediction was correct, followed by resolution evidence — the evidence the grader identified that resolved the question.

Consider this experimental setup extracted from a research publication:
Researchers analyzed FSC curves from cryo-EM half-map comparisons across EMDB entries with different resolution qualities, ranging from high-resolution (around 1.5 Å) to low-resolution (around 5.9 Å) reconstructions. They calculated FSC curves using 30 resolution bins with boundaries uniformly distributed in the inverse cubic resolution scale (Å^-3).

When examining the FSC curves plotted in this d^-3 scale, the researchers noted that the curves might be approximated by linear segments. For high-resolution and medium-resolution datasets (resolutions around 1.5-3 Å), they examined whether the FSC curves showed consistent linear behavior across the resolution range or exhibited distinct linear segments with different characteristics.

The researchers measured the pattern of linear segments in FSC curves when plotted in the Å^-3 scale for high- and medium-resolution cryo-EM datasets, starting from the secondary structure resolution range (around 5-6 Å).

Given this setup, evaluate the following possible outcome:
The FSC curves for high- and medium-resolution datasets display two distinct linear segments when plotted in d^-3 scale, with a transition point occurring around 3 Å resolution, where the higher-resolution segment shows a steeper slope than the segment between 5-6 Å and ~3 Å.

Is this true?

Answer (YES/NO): NO